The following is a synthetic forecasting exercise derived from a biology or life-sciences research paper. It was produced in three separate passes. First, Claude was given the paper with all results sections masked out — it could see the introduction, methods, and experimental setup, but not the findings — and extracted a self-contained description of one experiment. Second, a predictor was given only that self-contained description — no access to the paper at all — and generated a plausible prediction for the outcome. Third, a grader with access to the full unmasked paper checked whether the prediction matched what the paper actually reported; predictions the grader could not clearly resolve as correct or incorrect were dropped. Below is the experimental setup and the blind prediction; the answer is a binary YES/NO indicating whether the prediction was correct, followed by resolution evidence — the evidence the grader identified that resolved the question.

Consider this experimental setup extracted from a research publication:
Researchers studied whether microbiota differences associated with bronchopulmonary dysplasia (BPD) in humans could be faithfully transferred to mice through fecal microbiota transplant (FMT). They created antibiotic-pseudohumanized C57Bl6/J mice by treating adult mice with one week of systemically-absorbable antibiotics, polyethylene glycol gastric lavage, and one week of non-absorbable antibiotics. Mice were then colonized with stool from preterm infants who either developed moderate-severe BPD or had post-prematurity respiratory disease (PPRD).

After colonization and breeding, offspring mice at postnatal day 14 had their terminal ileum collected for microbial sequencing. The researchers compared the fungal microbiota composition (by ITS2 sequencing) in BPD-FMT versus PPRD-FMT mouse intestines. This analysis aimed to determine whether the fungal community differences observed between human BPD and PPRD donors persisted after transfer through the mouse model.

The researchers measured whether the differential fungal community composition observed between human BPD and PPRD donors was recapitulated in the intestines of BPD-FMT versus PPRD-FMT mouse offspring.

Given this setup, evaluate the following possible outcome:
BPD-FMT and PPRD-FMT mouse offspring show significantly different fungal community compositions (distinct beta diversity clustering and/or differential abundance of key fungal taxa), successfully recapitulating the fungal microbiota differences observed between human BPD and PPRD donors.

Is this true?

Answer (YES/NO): YES